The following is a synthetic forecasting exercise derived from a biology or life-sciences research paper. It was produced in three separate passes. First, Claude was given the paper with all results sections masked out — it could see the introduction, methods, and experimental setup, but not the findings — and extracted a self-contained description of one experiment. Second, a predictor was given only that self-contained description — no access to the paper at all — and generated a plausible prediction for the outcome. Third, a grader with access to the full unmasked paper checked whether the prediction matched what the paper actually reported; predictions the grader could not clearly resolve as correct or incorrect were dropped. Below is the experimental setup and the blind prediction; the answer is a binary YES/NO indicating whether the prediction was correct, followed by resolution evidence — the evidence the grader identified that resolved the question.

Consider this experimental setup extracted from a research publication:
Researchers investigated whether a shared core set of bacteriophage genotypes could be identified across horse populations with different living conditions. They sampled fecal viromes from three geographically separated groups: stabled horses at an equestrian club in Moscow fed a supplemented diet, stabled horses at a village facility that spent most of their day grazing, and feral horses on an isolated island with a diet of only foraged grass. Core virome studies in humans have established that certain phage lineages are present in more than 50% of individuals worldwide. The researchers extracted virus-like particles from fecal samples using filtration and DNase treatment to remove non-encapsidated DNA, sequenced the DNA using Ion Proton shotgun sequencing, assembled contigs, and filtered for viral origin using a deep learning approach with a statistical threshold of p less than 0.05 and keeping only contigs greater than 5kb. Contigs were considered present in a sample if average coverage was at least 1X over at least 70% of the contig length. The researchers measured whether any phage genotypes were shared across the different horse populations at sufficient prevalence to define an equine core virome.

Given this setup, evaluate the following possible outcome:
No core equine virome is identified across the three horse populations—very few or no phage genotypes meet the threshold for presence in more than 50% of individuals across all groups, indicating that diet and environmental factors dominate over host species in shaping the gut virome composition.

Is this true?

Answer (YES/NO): NO